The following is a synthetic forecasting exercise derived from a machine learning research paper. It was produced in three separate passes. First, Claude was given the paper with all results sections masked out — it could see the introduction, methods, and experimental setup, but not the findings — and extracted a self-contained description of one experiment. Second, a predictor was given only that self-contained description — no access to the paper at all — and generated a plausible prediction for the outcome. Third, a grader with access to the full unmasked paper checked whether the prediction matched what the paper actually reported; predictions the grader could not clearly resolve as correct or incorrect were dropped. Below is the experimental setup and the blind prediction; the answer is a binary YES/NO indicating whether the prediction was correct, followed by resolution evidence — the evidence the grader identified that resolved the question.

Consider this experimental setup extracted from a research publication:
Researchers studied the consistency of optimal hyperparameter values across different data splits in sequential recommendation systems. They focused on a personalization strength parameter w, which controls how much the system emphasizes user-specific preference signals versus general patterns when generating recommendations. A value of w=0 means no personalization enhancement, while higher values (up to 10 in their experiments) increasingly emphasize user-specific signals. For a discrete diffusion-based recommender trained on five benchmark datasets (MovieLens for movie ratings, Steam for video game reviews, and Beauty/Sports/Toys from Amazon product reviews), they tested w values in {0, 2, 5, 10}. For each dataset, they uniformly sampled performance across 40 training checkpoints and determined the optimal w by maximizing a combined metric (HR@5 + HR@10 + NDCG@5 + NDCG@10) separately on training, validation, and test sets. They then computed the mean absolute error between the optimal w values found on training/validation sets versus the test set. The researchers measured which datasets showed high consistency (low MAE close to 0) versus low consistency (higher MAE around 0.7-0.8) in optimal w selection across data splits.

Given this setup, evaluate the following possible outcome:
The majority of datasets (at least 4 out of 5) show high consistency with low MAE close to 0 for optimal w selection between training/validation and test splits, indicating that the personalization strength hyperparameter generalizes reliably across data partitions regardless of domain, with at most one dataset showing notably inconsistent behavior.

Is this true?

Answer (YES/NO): NO